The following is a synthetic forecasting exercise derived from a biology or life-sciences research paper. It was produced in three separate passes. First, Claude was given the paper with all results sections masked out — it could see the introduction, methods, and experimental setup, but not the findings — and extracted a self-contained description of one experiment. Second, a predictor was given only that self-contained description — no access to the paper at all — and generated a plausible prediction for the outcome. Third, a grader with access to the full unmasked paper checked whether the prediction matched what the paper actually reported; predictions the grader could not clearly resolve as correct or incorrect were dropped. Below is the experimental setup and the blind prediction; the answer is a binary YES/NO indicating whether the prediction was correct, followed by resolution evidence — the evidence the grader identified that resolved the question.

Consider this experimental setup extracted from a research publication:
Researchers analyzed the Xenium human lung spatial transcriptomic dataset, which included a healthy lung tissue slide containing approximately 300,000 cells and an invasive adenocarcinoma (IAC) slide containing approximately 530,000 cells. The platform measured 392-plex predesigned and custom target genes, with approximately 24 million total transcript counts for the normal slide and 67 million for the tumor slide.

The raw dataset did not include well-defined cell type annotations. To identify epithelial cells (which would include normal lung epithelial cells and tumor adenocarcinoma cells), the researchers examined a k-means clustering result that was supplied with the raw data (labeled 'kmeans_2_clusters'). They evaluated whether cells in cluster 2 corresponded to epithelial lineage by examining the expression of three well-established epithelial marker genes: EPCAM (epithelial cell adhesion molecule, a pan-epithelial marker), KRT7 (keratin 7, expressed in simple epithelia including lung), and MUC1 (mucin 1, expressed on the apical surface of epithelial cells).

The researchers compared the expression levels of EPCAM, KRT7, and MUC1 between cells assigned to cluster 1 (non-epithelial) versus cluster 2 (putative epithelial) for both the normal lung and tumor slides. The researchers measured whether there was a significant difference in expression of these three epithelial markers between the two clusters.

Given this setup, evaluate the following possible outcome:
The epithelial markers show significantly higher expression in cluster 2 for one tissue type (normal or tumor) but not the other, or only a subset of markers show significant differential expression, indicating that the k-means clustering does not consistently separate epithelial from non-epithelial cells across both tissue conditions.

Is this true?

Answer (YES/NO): NO